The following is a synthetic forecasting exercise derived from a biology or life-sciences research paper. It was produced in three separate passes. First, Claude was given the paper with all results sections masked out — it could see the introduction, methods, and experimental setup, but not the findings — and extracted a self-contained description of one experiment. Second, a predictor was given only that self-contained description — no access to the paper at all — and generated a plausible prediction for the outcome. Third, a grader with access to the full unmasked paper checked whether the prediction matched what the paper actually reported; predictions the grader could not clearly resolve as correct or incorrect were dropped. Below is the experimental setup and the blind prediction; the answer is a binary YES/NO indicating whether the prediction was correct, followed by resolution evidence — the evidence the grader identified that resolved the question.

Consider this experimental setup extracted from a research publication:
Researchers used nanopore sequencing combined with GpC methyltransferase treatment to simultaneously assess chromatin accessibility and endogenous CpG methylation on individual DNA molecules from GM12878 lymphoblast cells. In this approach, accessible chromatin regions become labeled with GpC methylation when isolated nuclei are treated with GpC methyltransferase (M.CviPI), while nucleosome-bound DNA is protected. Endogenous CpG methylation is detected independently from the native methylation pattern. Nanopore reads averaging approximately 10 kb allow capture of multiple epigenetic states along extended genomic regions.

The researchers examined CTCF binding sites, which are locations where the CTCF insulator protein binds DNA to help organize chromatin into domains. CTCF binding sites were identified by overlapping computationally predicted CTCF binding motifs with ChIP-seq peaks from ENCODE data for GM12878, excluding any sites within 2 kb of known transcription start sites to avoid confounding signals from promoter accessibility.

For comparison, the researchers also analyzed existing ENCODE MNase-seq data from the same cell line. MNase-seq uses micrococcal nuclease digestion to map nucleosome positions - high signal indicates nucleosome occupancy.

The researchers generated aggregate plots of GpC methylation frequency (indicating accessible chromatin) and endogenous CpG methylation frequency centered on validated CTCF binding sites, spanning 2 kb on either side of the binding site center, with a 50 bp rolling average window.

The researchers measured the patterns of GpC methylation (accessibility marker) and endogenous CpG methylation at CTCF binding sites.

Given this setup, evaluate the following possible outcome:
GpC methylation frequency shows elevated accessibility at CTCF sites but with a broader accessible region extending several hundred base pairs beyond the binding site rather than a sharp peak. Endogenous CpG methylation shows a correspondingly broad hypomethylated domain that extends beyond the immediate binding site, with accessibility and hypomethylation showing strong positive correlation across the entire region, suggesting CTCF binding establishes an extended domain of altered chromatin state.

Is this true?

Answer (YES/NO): NO